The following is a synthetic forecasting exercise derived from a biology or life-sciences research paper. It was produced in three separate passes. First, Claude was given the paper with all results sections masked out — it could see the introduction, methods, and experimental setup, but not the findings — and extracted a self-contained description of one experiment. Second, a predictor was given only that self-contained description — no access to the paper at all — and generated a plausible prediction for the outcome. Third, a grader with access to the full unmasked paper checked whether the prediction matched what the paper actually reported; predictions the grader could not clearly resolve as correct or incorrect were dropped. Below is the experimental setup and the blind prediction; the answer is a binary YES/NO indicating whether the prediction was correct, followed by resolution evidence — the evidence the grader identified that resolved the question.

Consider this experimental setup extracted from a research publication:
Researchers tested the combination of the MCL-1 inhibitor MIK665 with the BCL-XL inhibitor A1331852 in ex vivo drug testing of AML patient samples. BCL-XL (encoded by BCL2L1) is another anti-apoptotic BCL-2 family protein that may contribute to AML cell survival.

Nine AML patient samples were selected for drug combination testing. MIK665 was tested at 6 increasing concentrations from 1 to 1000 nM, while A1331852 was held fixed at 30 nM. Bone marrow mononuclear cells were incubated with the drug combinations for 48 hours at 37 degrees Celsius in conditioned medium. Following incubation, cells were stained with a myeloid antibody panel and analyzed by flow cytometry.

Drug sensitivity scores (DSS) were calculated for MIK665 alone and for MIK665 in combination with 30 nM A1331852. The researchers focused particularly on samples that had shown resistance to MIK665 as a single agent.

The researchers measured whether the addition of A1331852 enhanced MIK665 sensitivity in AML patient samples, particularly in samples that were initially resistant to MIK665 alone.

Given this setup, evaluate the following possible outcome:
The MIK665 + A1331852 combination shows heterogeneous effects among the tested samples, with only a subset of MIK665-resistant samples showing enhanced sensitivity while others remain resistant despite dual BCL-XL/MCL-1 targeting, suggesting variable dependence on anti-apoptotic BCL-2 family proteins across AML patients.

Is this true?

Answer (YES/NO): NO